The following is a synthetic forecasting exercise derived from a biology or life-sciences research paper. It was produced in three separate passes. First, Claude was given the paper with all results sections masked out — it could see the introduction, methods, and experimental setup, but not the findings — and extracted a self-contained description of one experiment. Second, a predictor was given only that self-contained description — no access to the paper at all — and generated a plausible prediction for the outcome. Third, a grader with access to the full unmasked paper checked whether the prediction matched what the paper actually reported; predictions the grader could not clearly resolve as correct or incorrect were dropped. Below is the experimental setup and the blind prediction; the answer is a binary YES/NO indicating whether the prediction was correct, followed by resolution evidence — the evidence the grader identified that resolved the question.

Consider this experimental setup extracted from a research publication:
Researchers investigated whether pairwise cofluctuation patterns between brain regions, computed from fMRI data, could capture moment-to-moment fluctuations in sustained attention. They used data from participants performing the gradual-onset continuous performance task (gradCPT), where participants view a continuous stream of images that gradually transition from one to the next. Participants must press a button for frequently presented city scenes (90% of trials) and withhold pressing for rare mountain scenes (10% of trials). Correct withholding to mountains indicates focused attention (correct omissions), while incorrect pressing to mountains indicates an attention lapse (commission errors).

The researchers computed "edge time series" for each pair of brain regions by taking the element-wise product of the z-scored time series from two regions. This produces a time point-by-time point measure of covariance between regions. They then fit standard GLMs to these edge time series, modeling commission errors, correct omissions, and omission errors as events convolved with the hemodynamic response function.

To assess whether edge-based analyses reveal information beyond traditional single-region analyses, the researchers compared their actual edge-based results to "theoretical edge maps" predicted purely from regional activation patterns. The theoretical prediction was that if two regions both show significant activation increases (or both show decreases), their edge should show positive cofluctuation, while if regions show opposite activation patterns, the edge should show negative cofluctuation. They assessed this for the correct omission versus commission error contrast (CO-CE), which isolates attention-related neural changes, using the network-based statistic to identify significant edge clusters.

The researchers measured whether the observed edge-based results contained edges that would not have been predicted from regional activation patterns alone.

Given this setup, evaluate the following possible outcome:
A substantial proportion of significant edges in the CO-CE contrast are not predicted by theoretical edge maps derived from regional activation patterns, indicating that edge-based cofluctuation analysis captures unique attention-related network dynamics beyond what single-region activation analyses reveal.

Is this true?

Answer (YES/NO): YES